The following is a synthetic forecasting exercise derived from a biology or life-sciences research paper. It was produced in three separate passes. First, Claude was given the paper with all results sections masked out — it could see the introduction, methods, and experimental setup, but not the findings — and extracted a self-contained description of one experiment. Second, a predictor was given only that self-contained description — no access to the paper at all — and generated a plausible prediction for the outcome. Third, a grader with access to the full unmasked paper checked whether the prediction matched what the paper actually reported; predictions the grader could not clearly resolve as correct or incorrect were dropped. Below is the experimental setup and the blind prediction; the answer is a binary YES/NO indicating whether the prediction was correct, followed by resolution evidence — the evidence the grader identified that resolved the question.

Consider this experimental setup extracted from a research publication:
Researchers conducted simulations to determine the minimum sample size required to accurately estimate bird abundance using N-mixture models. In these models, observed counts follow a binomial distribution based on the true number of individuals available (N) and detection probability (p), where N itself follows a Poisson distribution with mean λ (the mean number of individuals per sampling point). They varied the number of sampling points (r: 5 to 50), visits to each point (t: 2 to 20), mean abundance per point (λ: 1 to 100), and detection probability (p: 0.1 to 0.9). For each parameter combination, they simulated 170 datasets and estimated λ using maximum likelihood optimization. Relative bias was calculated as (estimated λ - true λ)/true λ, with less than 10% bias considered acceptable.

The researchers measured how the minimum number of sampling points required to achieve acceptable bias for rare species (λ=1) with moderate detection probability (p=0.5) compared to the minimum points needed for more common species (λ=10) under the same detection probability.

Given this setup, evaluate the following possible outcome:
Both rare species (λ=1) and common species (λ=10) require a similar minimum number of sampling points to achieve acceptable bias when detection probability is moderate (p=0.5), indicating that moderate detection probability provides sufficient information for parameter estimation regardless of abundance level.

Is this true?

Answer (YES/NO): NO